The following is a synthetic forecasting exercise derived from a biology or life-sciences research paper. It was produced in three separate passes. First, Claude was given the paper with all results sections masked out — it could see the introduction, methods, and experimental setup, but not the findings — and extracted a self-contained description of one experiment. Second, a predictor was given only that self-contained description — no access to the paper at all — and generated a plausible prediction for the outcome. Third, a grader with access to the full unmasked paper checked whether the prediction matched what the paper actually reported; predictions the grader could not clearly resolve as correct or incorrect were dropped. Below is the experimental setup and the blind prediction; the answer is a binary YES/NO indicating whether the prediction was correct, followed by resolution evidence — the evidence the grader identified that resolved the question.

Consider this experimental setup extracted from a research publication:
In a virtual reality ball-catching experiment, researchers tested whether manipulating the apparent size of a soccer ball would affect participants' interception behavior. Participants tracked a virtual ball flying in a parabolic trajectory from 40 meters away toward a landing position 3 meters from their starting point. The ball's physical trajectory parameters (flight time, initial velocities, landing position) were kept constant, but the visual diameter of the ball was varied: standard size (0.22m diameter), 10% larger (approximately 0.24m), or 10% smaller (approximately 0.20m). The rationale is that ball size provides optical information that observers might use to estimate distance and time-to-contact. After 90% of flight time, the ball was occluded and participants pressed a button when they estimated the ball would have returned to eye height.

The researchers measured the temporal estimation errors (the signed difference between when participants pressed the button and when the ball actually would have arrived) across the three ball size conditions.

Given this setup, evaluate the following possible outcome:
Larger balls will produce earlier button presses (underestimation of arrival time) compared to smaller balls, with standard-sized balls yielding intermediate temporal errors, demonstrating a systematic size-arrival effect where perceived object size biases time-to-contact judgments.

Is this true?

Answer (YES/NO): YES